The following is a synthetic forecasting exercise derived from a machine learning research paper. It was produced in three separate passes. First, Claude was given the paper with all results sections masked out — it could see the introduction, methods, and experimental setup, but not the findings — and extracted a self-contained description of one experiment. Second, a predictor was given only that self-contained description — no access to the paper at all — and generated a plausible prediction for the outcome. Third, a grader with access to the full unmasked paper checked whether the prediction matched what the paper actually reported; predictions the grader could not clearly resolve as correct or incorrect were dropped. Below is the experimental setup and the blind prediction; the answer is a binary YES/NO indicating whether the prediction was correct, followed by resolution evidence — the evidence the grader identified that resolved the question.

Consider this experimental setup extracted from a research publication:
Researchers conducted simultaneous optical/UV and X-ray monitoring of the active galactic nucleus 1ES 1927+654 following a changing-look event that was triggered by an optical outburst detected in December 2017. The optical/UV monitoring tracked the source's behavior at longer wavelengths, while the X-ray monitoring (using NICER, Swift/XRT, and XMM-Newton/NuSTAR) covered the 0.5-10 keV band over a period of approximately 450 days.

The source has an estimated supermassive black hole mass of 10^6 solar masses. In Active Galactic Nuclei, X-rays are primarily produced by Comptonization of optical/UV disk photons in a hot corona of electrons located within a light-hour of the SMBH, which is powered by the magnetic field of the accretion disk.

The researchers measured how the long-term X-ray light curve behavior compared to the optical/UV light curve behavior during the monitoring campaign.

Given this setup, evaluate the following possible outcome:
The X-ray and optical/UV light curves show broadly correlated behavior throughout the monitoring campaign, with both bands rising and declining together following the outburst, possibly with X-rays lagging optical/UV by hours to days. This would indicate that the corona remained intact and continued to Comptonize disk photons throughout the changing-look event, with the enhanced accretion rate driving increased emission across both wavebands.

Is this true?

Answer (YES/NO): NO